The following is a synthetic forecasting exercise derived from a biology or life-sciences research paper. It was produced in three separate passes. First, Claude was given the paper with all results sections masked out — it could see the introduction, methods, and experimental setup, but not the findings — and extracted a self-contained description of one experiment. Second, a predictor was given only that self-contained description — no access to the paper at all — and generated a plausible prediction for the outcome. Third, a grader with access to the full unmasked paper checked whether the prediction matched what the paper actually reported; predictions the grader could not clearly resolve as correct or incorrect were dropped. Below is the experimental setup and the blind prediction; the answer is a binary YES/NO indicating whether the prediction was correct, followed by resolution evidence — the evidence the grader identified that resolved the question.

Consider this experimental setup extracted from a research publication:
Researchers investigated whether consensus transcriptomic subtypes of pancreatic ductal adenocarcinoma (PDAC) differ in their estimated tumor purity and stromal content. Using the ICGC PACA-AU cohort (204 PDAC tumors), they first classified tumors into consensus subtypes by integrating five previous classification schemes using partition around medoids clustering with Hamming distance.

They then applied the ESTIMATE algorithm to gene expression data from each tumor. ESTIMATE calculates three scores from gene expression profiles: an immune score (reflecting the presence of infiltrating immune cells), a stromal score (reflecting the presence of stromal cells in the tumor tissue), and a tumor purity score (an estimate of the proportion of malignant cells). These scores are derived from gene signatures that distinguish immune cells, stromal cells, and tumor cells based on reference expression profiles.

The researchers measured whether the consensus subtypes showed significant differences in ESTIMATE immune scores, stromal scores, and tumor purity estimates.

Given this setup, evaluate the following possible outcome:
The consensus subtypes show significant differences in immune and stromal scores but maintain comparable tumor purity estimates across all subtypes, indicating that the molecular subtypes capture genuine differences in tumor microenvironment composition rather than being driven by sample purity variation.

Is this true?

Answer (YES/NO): NO